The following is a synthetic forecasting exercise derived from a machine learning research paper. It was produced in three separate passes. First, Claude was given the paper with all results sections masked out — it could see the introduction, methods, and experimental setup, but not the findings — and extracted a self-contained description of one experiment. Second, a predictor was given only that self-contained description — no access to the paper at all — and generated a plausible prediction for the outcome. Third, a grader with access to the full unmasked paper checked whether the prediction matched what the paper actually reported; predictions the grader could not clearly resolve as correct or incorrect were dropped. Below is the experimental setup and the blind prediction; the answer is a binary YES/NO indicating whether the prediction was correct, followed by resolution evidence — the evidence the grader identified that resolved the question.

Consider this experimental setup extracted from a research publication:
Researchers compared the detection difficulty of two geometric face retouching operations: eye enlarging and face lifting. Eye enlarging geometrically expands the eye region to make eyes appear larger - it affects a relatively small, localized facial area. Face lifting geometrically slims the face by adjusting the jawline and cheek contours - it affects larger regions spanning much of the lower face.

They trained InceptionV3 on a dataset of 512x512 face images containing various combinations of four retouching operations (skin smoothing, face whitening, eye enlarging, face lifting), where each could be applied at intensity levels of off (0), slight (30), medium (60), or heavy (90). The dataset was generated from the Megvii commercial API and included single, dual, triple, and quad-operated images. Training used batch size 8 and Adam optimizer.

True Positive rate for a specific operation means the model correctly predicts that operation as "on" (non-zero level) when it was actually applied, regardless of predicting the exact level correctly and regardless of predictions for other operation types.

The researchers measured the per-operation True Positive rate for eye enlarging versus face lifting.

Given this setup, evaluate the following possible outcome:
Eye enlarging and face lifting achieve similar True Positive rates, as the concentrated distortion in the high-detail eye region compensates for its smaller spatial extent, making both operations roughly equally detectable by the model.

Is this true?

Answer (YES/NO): NO